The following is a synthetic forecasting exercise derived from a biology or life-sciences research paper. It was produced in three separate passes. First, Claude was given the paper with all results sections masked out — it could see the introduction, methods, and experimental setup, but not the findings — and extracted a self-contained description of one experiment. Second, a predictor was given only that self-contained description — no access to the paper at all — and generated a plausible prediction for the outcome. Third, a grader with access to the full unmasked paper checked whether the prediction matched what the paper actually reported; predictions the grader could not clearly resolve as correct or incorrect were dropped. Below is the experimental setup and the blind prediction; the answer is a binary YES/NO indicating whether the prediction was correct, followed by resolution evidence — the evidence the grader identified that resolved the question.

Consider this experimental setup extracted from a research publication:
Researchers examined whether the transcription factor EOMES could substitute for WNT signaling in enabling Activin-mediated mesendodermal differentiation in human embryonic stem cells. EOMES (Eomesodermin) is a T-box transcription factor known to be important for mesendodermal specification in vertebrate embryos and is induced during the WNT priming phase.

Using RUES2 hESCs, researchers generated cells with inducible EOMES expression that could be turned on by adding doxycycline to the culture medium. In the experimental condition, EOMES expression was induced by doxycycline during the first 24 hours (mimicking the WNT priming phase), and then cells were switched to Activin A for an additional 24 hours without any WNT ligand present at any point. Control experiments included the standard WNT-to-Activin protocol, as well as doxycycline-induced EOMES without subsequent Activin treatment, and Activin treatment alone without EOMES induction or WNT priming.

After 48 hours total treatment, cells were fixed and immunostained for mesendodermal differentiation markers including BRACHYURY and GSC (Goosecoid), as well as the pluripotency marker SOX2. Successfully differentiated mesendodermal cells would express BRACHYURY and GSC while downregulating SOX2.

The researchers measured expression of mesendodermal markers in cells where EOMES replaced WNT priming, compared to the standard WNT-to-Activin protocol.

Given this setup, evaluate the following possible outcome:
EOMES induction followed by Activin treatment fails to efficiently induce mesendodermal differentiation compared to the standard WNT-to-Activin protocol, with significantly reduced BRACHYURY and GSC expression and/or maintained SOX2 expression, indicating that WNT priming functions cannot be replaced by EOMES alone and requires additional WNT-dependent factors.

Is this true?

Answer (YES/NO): NO